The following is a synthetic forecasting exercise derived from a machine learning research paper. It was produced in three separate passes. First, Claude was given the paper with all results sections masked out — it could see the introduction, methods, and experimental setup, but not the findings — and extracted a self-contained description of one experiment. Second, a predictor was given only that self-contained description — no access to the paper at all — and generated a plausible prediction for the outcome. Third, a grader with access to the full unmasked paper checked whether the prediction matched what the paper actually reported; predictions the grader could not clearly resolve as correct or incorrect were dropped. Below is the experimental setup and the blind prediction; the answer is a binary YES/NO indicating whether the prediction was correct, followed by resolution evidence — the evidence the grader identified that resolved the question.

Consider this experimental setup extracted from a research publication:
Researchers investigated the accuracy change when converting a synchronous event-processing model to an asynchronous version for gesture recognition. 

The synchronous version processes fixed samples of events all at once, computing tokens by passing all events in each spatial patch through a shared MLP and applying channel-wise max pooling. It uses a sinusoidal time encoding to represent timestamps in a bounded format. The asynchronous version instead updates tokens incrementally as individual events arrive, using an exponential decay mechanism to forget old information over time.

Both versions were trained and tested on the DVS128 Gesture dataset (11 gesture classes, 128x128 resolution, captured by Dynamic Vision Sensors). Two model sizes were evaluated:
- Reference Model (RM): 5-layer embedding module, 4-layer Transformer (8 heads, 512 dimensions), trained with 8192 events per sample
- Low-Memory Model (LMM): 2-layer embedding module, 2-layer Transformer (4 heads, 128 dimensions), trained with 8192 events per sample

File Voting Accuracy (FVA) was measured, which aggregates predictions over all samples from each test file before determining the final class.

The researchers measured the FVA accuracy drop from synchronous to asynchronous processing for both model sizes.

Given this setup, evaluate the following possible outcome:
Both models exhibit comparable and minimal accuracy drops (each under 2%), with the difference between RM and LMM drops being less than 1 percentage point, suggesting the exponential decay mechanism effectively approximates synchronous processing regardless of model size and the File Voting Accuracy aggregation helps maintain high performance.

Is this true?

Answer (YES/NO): NO